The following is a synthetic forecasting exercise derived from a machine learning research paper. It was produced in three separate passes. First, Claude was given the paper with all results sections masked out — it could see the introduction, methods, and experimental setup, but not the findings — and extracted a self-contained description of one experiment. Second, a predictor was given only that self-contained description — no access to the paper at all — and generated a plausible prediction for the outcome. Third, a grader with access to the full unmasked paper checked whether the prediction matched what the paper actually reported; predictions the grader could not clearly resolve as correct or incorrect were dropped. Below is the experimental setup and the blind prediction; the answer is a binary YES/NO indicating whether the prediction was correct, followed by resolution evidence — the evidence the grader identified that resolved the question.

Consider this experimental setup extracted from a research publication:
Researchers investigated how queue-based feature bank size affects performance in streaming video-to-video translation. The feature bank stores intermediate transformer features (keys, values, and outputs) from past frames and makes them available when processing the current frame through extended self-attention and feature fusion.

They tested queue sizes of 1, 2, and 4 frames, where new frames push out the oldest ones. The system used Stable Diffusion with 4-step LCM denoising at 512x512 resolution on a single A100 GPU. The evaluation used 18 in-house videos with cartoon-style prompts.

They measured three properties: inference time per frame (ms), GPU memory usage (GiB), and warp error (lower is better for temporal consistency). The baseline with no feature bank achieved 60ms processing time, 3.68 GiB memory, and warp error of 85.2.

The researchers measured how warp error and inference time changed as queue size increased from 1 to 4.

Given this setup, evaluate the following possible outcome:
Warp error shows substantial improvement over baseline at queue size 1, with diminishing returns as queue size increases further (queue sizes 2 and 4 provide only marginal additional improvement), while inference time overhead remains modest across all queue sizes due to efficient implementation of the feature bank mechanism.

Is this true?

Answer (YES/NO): NO